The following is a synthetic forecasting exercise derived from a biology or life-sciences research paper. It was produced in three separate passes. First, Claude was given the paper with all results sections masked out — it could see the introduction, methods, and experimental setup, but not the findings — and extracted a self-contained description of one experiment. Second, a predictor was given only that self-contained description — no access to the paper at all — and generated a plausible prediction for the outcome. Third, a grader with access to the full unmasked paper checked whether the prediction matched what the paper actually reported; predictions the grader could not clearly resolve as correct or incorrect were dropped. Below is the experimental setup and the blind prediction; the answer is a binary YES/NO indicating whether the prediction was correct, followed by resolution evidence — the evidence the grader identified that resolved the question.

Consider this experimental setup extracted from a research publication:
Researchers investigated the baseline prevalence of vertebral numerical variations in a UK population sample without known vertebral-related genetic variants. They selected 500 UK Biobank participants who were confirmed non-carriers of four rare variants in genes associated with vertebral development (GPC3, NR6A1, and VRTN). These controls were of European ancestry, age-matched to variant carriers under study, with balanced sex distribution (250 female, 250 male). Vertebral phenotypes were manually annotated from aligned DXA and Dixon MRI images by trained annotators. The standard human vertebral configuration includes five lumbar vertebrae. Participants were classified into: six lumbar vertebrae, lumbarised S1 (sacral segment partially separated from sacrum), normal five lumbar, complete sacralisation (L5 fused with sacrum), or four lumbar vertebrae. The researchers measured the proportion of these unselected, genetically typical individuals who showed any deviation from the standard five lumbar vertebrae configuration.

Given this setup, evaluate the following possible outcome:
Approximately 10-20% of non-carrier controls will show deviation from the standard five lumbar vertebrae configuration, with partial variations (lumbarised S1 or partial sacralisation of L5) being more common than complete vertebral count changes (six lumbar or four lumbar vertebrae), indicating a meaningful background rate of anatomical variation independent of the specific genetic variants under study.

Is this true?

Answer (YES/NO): YES